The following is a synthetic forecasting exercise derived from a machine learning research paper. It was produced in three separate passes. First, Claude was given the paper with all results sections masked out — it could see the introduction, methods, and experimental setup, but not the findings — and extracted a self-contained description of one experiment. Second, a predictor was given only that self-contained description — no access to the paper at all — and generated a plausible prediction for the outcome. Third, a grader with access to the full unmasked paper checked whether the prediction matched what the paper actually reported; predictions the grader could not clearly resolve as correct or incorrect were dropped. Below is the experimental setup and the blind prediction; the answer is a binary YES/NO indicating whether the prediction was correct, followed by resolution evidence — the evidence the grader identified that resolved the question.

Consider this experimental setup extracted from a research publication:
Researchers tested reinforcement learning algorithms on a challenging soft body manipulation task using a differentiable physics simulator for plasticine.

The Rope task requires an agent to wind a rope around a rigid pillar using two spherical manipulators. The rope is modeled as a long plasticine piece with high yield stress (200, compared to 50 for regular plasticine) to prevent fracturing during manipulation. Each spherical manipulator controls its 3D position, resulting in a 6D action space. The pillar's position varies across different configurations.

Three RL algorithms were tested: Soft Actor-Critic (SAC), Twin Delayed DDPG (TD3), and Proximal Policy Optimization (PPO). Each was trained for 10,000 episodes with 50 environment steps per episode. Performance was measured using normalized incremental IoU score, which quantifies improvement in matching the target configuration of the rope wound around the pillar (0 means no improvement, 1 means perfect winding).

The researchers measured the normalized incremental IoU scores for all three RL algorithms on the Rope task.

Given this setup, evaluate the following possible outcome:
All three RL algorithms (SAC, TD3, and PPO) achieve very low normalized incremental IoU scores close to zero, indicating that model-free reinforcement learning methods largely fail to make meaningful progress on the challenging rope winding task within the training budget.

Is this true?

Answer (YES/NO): NO